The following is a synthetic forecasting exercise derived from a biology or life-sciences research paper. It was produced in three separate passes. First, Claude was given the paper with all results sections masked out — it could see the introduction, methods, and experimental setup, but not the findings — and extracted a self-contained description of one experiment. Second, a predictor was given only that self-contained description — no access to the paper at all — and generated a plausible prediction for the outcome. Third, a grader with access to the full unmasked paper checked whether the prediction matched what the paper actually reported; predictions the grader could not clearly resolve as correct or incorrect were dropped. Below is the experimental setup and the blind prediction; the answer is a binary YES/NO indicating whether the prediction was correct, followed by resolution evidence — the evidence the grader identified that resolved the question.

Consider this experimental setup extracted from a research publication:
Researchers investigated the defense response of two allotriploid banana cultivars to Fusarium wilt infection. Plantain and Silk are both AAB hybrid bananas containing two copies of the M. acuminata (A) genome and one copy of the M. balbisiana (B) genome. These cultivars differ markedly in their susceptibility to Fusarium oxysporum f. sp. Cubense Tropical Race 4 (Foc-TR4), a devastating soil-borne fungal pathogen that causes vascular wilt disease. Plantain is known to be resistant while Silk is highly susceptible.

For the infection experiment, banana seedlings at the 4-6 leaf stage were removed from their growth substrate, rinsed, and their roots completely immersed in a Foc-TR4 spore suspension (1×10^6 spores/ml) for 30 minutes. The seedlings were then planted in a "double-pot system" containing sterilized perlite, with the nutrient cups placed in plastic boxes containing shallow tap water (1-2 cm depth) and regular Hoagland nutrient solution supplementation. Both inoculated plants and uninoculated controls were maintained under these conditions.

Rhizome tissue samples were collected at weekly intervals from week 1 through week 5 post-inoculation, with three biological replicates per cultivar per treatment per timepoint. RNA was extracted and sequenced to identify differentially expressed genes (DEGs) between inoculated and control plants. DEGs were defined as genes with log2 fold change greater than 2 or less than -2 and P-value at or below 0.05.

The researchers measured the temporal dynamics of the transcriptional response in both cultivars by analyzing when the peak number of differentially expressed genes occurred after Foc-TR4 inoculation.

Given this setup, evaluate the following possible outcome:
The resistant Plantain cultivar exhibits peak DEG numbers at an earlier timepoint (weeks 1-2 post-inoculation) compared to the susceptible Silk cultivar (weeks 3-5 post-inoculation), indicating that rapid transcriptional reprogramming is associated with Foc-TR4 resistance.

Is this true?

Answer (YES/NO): YES